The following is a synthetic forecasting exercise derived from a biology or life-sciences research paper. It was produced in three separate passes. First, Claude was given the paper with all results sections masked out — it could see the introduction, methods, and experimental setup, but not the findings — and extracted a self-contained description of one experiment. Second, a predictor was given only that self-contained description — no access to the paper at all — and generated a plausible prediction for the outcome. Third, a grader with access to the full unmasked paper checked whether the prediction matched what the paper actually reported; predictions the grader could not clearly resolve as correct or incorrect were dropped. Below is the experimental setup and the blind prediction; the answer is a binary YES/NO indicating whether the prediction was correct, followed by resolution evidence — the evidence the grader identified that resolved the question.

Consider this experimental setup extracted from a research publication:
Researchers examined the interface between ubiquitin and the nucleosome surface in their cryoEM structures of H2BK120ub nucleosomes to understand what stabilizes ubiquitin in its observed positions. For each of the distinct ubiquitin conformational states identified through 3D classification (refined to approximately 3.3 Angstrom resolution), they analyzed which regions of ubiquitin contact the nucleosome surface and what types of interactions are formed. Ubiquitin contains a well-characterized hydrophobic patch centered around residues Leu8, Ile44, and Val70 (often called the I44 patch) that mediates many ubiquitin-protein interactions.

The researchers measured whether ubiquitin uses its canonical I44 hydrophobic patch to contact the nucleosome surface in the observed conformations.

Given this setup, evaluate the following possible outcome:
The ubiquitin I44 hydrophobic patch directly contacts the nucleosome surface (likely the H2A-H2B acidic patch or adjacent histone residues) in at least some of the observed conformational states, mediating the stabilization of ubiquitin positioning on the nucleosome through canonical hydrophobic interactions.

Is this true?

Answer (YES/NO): NO